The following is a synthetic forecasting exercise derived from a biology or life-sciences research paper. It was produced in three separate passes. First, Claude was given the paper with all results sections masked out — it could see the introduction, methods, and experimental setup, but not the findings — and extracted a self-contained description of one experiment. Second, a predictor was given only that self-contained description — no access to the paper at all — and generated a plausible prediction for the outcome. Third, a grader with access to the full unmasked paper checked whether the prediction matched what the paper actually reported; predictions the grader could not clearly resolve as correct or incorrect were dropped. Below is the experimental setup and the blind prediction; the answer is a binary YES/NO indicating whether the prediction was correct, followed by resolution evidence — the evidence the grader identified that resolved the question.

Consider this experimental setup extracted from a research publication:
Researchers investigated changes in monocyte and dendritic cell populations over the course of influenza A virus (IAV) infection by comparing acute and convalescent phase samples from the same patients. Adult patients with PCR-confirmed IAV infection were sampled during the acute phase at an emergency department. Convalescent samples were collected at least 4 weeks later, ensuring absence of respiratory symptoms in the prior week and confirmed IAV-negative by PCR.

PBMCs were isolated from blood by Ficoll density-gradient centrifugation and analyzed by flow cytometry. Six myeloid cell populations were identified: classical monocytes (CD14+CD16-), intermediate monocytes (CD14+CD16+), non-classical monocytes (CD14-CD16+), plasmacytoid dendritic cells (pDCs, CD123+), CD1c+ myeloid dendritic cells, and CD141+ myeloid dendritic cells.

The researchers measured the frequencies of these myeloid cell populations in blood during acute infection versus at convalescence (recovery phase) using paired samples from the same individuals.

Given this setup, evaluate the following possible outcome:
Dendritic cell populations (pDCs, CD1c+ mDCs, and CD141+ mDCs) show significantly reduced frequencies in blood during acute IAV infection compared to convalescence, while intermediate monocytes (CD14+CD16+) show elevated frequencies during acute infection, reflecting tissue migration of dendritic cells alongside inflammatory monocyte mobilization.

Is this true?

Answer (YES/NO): YES